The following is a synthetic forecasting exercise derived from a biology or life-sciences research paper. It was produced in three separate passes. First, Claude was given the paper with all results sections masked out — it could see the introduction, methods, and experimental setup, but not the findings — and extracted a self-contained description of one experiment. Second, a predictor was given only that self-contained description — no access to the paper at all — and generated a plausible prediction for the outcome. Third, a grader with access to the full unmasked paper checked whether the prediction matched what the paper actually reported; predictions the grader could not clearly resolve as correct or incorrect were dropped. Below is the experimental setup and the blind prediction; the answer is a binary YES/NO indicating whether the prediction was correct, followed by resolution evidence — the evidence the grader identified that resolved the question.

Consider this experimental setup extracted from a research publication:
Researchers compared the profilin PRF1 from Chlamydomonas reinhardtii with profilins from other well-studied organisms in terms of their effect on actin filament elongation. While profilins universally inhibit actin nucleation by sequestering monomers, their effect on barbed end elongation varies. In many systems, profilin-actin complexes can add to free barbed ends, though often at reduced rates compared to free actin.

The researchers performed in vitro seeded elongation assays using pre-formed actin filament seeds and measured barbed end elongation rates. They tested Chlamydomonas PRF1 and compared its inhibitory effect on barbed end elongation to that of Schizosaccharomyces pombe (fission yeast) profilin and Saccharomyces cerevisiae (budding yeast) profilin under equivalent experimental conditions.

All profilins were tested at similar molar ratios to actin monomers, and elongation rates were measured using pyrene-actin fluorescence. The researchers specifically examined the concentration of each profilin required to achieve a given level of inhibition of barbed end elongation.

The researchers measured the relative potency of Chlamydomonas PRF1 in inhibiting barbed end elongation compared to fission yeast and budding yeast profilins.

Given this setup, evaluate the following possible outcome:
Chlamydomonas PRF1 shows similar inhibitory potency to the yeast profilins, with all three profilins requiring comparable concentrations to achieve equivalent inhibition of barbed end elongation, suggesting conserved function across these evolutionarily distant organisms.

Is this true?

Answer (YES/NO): NO